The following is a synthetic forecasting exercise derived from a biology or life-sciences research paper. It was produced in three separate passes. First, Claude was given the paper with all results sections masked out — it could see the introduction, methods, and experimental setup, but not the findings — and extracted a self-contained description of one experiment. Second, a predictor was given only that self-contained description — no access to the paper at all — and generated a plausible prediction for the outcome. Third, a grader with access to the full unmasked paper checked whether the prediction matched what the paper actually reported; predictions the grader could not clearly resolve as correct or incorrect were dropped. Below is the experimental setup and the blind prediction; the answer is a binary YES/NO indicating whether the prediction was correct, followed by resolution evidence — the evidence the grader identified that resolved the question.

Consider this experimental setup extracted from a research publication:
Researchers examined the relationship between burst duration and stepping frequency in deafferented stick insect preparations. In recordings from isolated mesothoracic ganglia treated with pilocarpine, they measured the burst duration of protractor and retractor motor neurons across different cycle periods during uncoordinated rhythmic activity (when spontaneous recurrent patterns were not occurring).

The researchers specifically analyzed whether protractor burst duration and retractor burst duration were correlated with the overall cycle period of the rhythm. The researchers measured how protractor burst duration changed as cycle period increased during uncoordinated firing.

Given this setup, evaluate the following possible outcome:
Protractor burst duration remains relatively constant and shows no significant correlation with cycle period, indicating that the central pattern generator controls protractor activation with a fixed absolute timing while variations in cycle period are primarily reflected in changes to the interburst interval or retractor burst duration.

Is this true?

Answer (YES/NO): YES